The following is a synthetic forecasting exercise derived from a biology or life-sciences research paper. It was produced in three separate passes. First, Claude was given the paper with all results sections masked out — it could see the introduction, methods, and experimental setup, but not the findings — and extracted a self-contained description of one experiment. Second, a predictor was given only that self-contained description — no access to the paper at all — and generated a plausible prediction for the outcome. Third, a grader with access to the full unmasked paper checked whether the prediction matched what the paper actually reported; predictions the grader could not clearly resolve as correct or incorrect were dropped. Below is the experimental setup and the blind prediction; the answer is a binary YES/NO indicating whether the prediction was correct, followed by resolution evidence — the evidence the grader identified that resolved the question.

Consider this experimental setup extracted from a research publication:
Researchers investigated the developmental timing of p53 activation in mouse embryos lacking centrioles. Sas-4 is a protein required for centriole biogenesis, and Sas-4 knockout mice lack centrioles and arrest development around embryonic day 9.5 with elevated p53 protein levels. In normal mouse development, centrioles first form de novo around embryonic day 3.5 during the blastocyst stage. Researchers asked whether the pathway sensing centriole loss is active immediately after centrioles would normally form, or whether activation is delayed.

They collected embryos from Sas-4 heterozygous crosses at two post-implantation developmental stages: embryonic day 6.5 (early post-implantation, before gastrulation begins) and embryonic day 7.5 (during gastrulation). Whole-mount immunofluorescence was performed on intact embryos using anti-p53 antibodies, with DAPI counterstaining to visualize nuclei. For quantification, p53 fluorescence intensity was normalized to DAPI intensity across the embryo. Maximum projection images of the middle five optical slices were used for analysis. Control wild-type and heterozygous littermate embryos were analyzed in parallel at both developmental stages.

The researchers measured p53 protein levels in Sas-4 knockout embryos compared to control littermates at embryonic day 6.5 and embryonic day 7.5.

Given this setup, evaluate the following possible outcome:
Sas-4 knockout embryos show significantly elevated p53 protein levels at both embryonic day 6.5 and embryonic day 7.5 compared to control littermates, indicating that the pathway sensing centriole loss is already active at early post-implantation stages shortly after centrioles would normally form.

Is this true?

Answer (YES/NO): NO